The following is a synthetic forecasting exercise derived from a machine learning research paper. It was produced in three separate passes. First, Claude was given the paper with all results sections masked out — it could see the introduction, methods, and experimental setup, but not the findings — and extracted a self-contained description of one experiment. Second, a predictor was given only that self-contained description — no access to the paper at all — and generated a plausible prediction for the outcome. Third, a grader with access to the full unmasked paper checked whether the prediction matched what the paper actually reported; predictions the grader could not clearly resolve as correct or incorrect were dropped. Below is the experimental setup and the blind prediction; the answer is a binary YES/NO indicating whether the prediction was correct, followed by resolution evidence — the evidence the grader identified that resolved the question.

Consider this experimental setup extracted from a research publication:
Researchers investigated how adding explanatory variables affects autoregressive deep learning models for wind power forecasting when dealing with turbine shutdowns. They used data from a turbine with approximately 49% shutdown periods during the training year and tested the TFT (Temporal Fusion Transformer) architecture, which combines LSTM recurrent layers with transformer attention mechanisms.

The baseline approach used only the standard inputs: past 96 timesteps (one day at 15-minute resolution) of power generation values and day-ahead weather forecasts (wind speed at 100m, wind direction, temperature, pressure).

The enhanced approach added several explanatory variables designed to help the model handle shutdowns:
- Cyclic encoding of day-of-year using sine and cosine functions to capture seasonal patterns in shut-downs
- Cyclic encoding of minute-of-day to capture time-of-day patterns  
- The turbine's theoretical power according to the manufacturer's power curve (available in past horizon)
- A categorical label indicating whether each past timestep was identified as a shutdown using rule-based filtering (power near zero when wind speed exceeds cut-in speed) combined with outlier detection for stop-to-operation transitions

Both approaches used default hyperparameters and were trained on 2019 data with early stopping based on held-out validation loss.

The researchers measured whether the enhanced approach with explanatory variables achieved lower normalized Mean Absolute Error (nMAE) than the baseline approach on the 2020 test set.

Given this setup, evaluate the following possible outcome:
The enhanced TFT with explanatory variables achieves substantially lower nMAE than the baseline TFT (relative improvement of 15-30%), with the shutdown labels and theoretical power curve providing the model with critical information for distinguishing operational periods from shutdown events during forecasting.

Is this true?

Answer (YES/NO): NO